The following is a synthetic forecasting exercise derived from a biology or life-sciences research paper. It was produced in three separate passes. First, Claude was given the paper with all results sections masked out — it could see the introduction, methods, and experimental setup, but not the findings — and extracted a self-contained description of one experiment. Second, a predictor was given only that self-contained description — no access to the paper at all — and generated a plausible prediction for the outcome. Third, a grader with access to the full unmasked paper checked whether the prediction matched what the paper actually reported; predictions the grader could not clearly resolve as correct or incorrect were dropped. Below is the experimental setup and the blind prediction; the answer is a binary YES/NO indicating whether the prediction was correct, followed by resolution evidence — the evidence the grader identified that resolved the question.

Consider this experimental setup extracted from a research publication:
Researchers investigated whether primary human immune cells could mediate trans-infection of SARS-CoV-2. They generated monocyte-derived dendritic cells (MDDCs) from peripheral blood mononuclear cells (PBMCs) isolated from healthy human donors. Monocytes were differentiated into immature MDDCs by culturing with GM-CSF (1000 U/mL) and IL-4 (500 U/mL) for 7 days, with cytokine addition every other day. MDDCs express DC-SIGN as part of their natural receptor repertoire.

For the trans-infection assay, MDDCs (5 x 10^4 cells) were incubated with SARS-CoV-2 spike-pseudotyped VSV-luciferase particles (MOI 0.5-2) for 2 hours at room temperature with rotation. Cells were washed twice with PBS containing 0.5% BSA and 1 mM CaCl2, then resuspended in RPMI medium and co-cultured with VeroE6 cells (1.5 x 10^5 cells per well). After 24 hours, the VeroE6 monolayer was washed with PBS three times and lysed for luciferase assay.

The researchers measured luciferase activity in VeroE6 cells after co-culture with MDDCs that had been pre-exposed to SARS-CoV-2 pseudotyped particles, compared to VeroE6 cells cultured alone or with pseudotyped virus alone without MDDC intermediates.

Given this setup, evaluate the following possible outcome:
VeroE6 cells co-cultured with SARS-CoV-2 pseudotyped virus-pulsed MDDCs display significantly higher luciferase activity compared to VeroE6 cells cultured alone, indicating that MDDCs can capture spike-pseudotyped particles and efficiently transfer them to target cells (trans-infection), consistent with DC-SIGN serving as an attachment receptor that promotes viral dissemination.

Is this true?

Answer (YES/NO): YES